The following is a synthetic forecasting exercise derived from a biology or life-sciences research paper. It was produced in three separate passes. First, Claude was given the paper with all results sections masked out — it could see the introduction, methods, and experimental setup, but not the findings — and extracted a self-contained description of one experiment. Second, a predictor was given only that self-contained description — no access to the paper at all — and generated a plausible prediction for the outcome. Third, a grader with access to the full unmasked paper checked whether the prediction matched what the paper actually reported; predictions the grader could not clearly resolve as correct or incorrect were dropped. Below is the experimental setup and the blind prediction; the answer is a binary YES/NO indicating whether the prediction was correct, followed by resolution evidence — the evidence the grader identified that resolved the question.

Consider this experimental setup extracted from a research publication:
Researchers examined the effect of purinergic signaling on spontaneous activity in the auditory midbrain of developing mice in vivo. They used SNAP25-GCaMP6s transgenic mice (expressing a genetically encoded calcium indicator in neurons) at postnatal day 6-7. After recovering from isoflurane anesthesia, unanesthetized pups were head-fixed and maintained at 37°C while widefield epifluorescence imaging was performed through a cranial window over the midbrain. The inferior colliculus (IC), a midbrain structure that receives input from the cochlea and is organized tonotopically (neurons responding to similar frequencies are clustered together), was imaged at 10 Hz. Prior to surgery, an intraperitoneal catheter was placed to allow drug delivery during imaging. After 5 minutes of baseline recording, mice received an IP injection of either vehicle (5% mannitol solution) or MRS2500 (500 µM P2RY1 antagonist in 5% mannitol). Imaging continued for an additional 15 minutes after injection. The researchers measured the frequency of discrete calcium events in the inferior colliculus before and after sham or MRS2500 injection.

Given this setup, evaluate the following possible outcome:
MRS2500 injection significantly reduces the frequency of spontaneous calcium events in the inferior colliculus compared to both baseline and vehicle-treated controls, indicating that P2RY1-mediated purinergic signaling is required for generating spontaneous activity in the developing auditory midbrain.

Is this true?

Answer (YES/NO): YES